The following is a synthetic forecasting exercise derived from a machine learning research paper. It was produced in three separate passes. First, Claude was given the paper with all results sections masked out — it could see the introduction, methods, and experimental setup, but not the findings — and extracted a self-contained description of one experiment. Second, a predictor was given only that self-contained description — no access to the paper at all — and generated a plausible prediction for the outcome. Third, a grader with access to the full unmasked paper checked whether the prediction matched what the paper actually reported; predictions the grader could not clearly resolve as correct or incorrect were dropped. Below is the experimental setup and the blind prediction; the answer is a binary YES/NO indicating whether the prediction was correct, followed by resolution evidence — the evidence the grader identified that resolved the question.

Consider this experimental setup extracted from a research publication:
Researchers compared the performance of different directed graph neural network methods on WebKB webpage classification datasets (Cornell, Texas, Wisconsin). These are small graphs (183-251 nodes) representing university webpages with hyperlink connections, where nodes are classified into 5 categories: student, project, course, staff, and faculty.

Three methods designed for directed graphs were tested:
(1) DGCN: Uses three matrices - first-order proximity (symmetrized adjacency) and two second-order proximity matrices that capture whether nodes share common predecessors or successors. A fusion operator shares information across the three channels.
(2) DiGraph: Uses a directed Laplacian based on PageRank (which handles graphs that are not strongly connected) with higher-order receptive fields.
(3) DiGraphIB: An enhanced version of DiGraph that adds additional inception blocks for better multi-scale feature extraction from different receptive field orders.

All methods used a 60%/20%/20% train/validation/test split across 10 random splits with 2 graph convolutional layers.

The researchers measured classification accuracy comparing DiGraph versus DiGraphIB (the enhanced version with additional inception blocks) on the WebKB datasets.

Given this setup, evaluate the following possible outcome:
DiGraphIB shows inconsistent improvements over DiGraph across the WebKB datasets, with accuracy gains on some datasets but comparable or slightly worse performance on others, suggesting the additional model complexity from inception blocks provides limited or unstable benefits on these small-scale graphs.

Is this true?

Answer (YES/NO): YES